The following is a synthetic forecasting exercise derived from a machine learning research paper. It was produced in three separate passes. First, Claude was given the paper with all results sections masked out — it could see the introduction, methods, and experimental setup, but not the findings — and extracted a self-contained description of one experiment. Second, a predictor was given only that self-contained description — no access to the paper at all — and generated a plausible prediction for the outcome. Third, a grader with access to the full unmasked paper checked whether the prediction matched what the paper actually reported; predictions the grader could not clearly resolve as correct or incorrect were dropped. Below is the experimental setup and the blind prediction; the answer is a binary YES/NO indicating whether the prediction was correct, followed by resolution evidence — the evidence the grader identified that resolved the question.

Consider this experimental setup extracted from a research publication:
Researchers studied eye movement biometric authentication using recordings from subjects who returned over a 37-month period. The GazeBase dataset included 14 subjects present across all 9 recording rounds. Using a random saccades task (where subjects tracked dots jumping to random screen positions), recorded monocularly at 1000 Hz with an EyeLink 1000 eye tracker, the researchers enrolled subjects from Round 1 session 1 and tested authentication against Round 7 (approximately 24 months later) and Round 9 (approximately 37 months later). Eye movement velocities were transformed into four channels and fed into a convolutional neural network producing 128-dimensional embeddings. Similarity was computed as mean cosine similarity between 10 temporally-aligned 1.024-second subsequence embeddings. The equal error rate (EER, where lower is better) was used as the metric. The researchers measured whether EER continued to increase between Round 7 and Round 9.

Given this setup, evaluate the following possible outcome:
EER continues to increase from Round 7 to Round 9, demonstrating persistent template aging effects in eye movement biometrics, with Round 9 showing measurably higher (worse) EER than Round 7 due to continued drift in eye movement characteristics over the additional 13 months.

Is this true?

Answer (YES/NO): NO